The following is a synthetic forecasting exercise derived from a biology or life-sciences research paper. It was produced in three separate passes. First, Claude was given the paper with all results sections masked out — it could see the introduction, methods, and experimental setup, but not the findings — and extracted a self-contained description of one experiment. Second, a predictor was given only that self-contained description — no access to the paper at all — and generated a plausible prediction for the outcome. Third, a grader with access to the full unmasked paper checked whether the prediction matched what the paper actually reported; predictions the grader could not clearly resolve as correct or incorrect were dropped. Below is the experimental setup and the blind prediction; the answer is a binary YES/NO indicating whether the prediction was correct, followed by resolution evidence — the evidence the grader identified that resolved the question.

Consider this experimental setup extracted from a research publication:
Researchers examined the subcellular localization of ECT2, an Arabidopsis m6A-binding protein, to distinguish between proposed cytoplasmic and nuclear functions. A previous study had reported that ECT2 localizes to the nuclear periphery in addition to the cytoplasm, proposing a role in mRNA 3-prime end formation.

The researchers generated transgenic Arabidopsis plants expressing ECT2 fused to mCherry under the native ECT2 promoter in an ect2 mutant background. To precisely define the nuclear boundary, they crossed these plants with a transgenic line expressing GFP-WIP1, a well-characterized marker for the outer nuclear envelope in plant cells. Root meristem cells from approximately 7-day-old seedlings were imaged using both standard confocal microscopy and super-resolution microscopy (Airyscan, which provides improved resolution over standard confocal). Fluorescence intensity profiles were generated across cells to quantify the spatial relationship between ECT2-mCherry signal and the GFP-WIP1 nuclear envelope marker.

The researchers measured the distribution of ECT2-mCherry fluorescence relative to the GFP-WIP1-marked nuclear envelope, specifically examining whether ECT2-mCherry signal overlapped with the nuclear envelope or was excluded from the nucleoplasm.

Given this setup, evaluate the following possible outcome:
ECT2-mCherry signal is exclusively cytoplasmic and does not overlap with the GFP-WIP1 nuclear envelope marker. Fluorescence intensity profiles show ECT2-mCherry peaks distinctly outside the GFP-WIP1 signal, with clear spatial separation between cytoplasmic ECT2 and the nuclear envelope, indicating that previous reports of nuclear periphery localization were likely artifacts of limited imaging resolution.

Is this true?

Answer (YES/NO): YES